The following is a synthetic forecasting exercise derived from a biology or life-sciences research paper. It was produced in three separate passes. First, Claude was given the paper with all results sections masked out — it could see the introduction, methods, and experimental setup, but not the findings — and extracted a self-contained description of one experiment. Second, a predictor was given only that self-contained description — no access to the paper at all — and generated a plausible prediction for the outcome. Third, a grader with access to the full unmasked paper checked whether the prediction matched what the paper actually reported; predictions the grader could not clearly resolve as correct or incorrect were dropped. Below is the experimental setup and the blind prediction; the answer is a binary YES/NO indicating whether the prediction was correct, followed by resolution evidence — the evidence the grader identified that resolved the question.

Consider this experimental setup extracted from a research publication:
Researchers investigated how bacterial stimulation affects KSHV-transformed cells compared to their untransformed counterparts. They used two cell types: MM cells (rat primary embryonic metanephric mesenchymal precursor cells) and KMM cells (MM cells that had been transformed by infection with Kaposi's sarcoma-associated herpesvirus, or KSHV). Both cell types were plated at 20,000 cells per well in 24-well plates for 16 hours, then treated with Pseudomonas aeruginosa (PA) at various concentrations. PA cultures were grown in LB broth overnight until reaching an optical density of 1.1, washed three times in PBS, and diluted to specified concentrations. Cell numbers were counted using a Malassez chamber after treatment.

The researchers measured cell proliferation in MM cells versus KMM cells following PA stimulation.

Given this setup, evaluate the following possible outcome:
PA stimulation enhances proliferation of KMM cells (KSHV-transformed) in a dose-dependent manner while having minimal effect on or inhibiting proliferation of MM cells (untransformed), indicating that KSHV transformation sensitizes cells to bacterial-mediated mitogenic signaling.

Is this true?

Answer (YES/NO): NO